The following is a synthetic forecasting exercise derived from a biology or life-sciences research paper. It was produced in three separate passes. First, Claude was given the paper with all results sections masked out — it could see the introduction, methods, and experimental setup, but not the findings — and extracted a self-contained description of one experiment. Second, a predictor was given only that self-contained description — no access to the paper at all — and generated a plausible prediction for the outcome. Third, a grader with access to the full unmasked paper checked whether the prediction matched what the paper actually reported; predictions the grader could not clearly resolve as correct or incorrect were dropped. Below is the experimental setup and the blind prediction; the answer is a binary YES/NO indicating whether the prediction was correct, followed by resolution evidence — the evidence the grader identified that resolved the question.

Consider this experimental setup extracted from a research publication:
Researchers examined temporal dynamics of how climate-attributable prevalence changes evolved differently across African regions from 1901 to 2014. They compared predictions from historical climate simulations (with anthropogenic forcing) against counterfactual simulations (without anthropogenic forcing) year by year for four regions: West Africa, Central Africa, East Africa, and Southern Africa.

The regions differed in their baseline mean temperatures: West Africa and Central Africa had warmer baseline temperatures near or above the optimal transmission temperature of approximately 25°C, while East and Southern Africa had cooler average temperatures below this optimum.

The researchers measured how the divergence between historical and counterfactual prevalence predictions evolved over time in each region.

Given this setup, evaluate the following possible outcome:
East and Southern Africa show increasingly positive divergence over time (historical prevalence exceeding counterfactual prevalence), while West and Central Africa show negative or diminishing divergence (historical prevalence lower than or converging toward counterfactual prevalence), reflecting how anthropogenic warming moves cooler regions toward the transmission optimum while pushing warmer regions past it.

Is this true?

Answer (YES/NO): NO